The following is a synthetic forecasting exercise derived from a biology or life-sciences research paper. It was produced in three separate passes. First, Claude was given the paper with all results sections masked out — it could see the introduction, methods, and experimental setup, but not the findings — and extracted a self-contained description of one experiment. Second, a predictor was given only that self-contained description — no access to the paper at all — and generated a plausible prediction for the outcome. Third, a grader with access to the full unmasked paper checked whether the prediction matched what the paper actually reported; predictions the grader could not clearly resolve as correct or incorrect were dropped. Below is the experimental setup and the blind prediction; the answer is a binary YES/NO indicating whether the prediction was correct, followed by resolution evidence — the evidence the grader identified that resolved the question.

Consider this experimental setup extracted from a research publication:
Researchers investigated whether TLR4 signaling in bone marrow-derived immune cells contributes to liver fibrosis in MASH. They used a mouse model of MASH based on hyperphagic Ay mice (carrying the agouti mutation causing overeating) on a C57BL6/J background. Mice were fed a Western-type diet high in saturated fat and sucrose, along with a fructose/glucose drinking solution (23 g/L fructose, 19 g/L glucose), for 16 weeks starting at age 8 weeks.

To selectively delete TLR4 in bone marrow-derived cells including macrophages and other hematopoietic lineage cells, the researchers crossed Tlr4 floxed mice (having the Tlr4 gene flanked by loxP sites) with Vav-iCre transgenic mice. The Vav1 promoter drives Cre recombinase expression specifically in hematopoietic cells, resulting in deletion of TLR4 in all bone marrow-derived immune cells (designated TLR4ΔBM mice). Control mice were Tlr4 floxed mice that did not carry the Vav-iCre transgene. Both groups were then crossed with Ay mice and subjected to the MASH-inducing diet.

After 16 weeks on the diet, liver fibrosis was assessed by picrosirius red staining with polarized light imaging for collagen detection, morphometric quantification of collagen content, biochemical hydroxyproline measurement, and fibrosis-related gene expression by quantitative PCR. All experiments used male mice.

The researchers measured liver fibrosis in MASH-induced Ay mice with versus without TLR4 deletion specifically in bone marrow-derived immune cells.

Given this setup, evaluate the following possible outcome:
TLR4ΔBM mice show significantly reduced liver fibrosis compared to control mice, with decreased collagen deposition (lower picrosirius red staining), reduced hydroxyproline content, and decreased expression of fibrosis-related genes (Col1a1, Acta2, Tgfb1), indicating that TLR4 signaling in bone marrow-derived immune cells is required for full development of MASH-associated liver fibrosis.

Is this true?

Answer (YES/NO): NO